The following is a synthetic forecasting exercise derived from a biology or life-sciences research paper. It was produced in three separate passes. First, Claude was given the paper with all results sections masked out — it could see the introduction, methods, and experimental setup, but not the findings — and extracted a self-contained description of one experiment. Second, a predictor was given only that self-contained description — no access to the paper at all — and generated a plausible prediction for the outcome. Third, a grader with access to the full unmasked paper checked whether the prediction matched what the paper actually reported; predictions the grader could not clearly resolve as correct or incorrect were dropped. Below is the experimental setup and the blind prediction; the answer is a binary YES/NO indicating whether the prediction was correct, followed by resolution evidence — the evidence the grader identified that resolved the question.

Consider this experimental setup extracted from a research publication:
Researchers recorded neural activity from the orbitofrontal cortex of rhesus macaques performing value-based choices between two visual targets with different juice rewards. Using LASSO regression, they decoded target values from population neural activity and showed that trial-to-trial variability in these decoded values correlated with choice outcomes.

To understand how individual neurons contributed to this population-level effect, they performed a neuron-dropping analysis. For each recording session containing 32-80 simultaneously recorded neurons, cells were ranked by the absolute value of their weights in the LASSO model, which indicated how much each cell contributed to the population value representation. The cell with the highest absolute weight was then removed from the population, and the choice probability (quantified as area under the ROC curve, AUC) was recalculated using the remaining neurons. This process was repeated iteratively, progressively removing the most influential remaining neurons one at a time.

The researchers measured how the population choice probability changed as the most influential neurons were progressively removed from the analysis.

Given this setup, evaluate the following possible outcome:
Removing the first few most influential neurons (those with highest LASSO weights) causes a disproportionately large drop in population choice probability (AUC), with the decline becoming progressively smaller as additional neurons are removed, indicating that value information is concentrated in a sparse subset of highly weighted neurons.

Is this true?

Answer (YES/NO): NO